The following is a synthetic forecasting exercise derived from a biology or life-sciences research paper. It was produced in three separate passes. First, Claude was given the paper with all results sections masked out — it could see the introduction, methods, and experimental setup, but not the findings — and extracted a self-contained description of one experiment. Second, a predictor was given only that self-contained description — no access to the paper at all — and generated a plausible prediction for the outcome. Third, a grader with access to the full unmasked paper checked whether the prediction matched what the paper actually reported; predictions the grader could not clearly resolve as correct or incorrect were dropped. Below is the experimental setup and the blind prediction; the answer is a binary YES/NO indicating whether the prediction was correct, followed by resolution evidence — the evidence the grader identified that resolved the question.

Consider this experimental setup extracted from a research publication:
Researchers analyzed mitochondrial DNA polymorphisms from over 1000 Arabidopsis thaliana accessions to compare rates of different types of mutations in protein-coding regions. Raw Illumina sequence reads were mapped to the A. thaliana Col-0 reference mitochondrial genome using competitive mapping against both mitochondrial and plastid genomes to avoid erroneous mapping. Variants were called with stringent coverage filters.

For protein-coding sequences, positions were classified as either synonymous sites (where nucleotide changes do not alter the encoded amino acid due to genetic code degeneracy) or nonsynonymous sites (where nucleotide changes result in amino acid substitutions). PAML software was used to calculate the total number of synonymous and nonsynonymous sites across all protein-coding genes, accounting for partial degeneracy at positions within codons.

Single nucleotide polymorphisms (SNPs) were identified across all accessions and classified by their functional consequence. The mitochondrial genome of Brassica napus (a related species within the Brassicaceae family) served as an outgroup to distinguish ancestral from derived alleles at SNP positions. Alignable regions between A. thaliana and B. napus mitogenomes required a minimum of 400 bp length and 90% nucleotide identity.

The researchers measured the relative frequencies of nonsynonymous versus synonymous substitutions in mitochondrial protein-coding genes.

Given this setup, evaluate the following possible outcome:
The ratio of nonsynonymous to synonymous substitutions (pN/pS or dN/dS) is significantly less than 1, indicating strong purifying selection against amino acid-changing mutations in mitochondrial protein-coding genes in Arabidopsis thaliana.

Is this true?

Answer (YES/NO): YES